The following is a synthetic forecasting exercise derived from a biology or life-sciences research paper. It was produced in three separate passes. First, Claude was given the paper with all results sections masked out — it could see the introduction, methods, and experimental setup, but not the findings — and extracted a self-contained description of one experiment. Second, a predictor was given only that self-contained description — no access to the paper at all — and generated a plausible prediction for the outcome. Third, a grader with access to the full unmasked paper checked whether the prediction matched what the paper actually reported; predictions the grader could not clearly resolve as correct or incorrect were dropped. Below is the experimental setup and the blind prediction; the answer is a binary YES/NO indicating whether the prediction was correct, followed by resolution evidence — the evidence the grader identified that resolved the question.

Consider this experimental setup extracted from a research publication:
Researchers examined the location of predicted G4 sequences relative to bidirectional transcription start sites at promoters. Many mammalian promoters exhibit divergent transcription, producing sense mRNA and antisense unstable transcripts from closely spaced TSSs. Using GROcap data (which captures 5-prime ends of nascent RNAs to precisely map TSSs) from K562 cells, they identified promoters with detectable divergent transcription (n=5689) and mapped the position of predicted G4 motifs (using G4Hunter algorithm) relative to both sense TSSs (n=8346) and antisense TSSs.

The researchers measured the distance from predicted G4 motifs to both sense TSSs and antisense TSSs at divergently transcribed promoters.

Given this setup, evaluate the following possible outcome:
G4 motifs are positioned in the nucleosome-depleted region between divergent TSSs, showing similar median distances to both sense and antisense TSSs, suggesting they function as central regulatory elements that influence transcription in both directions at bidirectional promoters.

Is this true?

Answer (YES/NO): YES